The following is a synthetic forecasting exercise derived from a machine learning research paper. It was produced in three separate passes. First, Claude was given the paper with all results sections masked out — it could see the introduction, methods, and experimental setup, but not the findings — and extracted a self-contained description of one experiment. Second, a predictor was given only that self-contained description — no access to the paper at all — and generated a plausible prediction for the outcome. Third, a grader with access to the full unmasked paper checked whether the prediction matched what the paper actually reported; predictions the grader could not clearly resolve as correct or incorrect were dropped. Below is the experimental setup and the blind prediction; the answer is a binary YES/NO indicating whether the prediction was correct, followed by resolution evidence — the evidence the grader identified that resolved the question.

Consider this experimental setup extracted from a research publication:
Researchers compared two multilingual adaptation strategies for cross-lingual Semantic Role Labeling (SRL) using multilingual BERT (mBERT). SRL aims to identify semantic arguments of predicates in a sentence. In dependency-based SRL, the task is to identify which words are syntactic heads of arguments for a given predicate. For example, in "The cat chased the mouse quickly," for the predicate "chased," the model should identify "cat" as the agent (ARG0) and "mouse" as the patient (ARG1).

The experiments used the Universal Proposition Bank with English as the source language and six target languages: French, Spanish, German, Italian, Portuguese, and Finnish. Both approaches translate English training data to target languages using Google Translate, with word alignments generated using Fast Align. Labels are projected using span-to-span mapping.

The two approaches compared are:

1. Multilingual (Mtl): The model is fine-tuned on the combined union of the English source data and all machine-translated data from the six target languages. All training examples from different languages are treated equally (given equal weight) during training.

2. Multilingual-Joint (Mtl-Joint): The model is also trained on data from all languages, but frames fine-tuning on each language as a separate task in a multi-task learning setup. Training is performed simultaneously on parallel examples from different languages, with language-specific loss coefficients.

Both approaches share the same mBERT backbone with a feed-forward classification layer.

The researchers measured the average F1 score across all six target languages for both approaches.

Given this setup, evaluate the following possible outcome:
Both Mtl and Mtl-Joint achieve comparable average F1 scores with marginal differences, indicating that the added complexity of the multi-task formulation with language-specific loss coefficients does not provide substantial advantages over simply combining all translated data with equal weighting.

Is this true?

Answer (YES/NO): NO